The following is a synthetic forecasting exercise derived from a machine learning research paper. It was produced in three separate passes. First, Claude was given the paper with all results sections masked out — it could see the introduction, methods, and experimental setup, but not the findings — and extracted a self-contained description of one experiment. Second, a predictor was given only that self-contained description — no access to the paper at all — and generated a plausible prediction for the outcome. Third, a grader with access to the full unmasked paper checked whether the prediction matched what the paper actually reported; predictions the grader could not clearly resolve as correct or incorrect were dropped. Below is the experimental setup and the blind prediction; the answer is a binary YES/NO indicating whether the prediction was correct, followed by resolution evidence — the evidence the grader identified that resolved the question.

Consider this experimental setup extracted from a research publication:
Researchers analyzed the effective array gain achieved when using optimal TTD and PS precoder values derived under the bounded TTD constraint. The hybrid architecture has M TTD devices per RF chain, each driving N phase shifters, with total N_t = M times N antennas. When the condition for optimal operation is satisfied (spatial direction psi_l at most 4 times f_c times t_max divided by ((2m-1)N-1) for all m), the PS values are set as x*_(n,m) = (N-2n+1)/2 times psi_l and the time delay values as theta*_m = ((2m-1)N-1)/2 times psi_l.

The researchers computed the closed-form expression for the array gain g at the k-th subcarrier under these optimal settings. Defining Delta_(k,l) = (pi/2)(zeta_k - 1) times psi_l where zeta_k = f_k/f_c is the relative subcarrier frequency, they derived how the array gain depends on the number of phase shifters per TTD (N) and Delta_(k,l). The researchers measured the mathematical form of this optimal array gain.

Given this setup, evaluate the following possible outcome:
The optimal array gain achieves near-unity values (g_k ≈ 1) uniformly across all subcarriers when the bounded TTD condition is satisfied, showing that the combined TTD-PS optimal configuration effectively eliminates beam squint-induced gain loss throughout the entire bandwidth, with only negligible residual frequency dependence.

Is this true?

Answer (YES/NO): NO